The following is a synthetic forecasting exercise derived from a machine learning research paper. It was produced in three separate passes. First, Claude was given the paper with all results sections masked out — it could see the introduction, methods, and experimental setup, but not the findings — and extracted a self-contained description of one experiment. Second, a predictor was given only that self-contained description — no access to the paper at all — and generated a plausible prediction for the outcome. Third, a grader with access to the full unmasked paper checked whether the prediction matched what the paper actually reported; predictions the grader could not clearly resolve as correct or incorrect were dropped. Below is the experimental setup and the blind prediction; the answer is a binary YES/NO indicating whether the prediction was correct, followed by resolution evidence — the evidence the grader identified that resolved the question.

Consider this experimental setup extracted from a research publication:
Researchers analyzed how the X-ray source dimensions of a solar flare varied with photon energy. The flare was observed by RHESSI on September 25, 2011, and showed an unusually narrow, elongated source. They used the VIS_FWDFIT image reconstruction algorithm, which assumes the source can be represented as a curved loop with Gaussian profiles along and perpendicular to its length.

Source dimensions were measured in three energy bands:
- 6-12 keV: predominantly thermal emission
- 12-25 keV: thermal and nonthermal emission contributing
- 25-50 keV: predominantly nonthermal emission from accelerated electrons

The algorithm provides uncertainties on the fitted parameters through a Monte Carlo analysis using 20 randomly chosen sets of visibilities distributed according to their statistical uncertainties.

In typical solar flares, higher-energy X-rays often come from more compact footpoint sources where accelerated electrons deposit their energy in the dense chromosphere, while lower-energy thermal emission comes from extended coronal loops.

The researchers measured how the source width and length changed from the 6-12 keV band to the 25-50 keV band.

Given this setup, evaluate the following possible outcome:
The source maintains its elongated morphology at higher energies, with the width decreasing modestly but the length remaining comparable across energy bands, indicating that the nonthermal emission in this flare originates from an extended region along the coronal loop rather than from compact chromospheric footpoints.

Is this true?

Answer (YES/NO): NO